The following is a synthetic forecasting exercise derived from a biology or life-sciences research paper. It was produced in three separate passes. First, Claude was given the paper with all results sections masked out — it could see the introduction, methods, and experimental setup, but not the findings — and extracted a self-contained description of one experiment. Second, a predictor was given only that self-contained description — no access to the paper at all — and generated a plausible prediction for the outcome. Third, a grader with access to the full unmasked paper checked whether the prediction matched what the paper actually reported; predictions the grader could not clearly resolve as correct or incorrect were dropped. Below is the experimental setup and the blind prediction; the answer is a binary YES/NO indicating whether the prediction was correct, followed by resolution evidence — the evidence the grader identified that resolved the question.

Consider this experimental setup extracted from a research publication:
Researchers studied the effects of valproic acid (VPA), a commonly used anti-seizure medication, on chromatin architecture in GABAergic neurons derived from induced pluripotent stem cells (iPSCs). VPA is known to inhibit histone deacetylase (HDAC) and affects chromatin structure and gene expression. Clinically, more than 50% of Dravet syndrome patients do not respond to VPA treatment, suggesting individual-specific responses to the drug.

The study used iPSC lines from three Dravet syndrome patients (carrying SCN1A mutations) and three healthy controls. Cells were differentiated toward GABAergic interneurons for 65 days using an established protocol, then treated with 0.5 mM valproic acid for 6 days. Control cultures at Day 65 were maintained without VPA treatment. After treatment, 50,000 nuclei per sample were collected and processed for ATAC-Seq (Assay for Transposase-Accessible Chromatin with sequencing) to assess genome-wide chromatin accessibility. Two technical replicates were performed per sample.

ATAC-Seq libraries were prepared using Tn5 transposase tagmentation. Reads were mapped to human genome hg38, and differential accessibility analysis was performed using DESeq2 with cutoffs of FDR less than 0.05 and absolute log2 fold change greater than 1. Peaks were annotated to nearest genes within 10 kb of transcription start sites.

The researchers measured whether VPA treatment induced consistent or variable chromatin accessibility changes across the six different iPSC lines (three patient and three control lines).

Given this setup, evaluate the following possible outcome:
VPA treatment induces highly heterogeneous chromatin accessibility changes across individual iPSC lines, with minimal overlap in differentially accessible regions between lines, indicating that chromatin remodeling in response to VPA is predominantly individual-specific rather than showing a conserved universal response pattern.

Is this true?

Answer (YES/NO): YES